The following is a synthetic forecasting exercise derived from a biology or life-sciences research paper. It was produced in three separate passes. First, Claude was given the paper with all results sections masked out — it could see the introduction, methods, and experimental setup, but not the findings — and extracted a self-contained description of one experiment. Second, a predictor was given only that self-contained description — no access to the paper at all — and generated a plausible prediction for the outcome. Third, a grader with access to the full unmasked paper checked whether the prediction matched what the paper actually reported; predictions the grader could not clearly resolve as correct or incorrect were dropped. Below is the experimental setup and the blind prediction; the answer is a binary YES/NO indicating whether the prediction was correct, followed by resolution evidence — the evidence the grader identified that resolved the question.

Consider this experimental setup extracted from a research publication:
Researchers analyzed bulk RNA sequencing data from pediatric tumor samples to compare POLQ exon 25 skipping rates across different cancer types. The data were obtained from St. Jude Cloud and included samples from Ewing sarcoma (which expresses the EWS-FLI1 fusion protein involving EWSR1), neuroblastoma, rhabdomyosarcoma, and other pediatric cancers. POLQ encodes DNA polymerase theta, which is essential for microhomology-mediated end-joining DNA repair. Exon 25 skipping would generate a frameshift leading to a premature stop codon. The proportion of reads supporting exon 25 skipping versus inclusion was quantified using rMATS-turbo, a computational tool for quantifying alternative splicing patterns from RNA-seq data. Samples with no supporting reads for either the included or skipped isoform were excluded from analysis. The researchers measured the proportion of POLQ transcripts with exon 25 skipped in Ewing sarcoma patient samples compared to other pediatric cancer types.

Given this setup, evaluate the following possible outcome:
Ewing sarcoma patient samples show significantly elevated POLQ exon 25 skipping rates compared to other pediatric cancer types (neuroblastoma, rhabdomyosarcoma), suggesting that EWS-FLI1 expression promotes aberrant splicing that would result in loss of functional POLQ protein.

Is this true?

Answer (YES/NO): YES